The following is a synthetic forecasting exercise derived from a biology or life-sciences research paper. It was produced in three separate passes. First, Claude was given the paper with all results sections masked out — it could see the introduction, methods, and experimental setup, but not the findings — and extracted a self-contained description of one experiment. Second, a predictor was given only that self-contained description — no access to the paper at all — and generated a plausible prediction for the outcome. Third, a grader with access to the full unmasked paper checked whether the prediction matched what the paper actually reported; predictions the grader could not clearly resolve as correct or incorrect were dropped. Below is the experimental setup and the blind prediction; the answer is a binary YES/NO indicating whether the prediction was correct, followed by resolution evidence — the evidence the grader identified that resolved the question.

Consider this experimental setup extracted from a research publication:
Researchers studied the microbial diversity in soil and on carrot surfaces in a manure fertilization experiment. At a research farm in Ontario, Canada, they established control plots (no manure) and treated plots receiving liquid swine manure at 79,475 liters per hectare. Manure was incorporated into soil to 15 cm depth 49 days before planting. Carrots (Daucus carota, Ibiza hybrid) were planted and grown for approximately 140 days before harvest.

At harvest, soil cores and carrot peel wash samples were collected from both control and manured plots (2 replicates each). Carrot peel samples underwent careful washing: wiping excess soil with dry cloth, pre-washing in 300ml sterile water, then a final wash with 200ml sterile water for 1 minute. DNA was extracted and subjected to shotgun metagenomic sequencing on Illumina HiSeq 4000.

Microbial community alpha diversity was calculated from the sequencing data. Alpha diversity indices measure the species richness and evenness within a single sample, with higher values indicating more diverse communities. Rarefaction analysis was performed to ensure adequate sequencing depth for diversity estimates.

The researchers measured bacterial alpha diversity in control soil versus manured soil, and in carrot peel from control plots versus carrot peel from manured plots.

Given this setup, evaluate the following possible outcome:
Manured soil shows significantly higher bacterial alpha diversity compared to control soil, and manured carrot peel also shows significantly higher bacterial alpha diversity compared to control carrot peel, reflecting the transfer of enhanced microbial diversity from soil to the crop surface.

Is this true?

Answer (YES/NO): NO